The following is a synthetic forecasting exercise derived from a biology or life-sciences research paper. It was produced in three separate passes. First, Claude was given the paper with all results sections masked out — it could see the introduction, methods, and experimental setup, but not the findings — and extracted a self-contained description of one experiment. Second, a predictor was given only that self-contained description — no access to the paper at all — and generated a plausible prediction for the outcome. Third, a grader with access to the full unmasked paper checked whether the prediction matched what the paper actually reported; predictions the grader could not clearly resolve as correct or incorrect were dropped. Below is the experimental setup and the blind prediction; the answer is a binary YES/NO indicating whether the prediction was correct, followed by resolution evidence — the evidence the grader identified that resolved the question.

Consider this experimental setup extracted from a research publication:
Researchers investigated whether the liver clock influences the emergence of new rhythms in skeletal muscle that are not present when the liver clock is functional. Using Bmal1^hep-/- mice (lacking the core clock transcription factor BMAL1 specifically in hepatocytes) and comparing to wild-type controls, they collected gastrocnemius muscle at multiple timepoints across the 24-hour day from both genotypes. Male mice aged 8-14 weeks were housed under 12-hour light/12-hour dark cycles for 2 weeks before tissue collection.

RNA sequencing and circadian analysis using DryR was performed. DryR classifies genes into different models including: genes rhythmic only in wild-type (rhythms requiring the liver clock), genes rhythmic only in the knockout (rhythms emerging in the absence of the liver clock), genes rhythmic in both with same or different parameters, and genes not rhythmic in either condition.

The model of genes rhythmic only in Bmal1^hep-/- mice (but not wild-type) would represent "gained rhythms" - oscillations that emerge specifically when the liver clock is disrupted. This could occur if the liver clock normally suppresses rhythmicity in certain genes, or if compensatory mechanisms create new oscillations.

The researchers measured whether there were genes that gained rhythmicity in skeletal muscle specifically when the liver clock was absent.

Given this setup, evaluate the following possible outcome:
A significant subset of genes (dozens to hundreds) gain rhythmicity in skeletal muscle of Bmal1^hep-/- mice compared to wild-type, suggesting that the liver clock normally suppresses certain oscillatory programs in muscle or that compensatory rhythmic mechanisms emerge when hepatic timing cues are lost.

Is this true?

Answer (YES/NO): YES